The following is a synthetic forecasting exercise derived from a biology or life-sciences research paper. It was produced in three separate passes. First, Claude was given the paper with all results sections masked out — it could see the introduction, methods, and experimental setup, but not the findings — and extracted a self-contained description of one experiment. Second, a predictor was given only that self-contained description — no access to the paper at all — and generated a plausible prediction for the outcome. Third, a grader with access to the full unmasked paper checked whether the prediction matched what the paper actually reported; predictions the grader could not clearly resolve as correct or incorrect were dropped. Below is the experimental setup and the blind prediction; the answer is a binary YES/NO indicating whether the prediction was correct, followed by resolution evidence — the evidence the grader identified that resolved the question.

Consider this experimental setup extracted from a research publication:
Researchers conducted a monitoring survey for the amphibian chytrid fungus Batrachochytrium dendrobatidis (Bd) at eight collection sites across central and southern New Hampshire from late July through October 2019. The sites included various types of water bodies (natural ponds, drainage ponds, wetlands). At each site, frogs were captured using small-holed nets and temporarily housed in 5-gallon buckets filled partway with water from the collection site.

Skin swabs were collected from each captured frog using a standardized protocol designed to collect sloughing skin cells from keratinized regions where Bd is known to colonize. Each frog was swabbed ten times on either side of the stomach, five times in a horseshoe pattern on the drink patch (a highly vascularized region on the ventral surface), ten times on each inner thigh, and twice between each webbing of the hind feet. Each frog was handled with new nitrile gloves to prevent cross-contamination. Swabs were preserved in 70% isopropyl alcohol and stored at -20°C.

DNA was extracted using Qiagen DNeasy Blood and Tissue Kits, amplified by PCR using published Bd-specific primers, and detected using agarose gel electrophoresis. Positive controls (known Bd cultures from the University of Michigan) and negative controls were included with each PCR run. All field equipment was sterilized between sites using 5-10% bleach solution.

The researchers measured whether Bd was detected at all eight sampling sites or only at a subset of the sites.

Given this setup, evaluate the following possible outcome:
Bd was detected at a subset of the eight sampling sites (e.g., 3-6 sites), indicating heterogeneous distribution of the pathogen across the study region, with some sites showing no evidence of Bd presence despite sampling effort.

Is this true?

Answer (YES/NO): NO